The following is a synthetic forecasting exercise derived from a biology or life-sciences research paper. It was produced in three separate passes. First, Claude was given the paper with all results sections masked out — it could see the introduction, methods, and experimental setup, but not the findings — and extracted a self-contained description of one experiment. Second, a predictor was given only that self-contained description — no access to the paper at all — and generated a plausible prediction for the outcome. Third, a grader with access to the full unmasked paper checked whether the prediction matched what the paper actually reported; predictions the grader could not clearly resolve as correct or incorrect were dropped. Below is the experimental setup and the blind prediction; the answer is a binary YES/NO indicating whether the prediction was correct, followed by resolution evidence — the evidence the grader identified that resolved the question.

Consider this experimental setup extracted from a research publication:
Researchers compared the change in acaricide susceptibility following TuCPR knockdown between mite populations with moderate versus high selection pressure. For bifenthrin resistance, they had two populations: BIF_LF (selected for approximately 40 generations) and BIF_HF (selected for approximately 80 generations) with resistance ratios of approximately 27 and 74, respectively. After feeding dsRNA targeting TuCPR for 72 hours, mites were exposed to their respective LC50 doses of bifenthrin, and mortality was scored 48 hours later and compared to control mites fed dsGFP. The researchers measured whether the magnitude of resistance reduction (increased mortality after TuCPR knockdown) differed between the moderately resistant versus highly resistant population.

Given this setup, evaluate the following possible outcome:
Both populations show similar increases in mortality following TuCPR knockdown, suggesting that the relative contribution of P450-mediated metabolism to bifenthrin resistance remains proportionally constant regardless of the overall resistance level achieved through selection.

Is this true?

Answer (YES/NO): NO